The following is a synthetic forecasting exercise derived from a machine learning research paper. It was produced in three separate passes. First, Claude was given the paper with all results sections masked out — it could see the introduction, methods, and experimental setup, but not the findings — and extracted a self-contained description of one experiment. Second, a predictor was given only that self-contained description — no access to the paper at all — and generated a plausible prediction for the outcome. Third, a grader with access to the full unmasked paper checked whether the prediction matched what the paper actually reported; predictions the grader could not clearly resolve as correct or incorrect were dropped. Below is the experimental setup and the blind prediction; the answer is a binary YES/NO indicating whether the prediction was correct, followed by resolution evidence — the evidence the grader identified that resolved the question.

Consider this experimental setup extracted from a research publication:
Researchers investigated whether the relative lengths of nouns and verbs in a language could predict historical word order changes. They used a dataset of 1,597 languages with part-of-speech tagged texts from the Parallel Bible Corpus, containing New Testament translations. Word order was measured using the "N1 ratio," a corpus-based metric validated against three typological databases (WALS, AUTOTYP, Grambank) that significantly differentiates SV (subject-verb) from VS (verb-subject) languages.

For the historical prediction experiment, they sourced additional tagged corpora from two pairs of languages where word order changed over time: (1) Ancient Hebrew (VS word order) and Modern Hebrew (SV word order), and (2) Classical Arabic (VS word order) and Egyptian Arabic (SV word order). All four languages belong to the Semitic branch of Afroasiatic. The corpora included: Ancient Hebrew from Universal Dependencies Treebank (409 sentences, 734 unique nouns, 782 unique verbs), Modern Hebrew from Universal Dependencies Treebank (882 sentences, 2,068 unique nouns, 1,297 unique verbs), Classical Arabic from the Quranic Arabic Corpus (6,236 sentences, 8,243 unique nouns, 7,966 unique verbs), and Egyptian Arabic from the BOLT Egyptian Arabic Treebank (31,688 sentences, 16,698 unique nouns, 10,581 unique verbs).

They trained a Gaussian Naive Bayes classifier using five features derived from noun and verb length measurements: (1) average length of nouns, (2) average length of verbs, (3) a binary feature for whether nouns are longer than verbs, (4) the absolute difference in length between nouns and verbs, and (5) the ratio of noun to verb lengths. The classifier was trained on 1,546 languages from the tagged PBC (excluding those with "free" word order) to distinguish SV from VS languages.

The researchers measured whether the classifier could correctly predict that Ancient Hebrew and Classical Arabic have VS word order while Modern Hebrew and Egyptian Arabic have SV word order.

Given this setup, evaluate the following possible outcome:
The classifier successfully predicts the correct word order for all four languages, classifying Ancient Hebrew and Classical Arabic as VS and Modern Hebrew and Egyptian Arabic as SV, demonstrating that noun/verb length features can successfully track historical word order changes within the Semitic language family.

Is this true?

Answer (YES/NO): YES